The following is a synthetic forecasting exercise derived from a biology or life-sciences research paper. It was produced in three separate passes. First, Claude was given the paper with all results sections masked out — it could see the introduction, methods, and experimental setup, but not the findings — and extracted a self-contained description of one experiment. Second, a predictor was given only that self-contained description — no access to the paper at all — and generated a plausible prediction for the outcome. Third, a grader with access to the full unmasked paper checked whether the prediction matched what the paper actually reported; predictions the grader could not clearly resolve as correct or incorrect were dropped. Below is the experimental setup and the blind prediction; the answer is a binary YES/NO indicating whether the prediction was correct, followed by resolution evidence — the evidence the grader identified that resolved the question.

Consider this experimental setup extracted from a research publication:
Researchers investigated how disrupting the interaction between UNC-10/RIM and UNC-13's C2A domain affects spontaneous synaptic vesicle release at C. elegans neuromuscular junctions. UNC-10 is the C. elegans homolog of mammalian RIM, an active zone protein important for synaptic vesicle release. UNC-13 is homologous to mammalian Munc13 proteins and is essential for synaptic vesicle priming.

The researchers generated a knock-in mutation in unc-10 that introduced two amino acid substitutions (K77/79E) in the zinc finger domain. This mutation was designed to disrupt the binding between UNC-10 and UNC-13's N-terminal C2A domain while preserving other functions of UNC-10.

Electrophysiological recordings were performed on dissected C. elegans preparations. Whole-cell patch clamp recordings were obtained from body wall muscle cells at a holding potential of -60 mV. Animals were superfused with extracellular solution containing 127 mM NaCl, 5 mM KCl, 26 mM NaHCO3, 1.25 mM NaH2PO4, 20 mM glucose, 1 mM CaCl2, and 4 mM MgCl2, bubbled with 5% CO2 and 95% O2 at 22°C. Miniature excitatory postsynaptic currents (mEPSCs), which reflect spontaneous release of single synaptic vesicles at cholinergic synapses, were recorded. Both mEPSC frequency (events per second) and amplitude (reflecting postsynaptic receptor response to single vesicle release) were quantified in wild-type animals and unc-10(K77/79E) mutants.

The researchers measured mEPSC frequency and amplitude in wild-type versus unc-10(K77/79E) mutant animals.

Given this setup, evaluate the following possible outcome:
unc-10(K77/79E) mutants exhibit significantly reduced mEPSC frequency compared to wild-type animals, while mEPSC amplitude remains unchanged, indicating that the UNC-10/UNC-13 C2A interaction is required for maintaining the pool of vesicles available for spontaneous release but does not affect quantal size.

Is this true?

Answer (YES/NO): NO